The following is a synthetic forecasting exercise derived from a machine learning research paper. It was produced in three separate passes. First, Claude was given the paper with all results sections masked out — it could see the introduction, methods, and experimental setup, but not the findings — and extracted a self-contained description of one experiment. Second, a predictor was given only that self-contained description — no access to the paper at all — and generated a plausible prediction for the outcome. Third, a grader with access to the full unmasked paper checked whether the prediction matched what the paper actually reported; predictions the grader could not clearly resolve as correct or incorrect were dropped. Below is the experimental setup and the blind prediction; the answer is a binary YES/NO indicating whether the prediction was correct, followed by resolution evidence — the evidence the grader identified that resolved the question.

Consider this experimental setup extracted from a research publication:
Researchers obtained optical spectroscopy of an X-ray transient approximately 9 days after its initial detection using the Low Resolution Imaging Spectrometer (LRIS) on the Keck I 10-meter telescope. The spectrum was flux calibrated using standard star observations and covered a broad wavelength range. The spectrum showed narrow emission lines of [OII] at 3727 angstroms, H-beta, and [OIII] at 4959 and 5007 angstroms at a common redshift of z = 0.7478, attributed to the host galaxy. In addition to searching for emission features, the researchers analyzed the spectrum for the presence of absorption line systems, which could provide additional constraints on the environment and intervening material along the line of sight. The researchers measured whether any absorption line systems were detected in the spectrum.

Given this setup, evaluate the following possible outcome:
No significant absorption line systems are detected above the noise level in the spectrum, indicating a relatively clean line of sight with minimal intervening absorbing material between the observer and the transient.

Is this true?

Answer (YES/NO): NO